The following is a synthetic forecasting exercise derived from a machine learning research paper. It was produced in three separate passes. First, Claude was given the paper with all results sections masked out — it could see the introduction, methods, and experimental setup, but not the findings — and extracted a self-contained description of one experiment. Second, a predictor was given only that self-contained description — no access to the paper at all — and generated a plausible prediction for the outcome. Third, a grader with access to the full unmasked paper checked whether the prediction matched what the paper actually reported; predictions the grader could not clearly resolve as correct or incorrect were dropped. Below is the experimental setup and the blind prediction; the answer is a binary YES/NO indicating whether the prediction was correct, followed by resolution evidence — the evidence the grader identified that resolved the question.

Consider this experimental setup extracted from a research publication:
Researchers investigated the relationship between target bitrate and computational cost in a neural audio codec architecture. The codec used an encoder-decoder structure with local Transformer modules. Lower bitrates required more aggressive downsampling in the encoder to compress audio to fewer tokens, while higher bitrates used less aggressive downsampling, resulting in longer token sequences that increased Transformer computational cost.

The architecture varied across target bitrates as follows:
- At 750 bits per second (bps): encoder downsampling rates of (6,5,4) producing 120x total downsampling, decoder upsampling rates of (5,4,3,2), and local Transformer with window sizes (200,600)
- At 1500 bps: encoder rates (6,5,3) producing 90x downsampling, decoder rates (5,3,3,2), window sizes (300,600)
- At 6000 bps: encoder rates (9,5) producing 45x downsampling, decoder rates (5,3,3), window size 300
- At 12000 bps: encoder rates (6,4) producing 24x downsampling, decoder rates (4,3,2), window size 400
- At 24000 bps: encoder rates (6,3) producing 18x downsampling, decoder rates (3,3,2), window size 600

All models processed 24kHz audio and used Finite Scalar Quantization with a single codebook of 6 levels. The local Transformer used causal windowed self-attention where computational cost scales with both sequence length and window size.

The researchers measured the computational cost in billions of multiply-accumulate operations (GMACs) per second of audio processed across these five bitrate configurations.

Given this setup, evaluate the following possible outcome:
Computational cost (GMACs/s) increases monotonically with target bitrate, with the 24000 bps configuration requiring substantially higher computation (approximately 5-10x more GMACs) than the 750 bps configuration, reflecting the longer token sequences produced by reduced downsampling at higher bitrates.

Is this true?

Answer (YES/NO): NO